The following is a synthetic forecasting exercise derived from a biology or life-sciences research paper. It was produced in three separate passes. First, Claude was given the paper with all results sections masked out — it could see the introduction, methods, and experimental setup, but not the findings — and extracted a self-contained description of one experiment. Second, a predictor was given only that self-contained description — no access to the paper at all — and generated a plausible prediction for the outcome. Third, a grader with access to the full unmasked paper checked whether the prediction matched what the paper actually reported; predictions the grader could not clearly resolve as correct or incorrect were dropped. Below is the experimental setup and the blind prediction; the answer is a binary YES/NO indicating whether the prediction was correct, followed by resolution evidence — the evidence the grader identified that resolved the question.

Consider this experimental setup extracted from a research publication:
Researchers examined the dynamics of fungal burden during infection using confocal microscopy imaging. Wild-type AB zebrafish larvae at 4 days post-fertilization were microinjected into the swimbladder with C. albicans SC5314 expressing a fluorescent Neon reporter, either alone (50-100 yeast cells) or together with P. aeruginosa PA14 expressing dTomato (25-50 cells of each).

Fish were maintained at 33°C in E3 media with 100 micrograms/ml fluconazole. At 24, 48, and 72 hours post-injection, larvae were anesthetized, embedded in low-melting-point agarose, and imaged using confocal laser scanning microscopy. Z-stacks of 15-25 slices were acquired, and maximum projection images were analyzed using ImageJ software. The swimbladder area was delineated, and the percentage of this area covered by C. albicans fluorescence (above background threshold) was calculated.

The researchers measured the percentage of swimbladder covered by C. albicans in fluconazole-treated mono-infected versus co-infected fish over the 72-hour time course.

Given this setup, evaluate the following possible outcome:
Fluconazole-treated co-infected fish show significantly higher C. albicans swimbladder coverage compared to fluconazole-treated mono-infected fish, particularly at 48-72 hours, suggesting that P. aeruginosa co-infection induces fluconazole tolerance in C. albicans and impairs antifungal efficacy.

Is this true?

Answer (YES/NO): NO